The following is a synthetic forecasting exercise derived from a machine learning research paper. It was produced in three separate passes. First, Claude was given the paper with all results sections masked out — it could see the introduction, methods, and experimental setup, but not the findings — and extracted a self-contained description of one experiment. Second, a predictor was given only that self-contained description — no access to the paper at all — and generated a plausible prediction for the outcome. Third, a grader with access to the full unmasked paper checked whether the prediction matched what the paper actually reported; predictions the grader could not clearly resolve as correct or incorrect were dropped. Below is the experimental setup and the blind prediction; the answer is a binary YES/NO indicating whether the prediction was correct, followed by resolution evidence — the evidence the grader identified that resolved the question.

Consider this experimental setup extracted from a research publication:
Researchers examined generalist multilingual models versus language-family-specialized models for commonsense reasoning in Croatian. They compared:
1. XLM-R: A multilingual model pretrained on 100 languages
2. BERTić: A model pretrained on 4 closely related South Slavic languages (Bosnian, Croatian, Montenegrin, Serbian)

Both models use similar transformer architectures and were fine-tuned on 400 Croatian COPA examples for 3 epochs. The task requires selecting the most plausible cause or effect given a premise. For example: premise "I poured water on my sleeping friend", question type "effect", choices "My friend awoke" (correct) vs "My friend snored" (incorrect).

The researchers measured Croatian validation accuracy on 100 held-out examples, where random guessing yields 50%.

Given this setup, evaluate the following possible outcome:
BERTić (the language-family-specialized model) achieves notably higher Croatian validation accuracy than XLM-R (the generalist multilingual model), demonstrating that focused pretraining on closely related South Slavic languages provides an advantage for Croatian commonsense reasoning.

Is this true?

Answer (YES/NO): YES